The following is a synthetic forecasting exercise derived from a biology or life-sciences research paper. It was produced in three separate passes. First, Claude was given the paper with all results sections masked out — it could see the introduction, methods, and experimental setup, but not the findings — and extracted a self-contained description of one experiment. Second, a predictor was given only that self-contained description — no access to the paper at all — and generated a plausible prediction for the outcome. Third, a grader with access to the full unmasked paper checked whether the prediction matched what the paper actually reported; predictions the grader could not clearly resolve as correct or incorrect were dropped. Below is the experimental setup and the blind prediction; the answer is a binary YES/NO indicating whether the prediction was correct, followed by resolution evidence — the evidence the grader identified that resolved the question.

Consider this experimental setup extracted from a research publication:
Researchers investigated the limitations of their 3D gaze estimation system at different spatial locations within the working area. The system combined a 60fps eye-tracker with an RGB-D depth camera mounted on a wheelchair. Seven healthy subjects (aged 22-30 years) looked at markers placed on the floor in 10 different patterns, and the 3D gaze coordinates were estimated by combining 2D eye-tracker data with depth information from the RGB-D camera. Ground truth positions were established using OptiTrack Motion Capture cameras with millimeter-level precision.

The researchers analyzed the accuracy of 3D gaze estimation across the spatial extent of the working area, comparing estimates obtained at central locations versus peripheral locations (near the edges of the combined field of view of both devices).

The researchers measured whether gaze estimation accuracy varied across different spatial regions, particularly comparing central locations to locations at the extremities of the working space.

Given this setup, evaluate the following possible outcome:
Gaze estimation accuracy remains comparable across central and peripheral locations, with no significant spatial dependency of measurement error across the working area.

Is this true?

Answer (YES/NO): NO